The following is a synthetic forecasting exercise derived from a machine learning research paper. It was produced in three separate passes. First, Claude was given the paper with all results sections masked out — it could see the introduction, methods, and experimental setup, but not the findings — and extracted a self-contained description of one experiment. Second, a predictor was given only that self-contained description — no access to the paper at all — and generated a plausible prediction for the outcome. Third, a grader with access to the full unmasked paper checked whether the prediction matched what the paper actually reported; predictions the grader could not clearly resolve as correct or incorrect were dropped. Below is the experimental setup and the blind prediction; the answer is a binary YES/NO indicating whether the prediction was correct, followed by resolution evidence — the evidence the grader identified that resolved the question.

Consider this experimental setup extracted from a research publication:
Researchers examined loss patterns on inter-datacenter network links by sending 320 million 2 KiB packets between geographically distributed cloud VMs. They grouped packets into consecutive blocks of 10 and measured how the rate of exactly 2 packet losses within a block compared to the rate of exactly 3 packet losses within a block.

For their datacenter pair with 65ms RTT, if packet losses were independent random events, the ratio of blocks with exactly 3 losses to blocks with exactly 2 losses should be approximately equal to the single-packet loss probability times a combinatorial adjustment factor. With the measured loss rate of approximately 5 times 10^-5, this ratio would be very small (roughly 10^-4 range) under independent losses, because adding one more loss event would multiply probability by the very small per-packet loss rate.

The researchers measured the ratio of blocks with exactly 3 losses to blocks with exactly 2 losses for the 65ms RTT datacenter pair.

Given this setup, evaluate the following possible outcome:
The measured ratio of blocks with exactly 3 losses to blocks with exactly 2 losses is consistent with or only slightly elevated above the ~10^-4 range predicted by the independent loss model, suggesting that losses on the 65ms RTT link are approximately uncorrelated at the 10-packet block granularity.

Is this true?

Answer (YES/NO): NO